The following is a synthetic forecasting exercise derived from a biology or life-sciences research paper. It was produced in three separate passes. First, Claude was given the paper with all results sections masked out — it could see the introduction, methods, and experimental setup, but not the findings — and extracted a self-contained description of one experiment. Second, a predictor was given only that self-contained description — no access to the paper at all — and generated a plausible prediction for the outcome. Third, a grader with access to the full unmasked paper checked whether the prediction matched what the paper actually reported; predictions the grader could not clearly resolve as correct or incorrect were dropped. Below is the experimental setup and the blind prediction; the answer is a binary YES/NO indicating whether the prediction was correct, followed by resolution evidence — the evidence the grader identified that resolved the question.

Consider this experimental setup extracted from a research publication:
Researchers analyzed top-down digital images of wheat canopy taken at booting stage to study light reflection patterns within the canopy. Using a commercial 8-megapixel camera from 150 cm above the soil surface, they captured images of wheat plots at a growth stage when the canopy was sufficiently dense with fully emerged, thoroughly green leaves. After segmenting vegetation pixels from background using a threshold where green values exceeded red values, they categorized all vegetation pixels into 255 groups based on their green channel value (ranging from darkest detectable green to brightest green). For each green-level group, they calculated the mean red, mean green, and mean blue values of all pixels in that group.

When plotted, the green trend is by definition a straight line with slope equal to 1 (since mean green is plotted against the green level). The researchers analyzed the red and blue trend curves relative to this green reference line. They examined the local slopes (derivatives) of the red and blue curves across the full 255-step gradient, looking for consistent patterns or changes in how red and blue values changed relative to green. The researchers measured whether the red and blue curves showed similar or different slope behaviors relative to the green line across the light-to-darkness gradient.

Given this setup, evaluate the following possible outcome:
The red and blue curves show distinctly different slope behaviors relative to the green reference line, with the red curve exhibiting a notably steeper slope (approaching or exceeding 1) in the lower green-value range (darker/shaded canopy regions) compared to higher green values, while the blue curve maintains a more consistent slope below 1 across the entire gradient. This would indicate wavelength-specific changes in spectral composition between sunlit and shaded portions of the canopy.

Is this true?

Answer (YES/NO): NO